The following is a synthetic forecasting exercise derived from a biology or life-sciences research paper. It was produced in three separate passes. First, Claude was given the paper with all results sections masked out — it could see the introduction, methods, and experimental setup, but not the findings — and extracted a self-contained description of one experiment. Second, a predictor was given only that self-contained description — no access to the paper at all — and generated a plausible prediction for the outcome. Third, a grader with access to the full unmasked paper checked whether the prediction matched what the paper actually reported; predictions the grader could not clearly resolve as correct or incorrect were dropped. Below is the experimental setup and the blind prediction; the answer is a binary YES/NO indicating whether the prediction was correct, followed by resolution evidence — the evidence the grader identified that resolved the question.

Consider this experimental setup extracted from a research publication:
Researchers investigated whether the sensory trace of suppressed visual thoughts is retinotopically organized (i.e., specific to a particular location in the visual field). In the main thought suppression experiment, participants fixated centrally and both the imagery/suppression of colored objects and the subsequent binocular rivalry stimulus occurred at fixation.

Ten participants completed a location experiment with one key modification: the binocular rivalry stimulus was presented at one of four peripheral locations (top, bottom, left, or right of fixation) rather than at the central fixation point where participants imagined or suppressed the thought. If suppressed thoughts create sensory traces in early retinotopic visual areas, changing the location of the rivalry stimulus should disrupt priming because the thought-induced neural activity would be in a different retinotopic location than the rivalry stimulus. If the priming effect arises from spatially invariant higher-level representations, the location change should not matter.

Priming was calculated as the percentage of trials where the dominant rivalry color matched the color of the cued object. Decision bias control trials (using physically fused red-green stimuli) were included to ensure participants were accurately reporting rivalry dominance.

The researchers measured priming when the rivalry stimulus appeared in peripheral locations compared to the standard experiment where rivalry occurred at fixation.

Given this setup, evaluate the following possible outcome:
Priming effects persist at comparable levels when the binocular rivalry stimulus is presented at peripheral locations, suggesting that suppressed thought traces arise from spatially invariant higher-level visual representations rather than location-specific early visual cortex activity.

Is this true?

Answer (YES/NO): NO